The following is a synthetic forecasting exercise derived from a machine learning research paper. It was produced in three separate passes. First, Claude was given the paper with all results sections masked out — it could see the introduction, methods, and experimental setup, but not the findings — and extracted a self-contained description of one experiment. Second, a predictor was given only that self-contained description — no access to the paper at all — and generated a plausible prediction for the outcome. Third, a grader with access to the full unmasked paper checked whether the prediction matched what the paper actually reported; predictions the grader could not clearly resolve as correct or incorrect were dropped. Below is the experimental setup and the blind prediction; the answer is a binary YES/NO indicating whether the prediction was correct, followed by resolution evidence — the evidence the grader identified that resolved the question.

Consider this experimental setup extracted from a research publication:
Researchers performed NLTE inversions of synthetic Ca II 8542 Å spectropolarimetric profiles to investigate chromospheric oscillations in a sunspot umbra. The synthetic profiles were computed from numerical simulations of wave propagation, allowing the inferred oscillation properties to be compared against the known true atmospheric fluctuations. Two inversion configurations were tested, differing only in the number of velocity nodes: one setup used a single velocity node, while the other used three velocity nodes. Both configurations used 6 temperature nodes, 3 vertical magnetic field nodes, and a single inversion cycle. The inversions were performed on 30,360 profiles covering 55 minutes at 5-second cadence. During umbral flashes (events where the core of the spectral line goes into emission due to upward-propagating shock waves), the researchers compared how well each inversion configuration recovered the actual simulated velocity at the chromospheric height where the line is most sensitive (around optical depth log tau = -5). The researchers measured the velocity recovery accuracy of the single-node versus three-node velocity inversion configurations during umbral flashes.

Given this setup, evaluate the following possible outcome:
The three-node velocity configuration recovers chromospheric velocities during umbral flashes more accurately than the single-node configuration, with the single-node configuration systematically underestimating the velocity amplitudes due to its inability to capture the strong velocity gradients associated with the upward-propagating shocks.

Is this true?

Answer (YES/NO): NO